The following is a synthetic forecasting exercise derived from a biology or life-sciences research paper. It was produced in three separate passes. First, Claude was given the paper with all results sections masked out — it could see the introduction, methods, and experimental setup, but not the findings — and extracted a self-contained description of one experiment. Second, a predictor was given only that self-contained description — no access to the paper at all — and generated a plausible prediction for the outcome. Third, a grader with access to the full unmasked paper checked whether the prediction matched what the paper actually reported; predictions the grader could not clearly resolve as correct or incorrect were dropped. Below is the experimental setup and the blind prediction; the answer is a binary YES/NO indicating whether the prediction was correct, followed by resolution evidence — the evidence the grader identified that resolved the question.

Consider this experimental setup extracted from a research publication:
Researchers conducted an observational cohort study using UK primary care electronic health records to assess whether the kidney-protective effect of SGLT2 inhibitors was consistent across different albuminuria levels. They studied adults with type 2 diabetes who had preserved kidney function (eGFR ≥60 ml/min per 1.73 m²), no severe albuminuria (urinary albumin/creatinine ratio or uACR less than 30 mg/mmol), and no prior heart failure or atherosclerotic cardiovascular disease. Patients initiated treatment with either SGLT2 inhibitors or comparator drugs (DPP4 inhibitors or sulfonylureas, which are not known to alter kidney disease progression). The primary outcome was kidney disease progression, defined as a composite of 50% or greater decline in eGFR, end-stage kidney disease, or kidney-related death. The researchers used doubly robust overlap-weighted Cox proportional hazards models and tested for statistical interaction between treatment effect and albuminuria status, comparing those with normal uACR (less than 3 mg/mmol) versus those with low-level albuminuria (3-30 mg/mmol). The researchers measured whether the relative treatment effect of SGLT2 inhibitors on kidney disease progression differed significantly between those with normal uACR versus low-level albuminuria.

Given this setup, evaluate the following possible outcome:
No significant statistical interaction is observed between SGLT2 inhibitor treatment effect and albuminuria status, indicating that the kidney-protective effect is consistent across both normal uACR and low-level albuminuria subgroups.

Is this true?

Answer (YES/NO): YES